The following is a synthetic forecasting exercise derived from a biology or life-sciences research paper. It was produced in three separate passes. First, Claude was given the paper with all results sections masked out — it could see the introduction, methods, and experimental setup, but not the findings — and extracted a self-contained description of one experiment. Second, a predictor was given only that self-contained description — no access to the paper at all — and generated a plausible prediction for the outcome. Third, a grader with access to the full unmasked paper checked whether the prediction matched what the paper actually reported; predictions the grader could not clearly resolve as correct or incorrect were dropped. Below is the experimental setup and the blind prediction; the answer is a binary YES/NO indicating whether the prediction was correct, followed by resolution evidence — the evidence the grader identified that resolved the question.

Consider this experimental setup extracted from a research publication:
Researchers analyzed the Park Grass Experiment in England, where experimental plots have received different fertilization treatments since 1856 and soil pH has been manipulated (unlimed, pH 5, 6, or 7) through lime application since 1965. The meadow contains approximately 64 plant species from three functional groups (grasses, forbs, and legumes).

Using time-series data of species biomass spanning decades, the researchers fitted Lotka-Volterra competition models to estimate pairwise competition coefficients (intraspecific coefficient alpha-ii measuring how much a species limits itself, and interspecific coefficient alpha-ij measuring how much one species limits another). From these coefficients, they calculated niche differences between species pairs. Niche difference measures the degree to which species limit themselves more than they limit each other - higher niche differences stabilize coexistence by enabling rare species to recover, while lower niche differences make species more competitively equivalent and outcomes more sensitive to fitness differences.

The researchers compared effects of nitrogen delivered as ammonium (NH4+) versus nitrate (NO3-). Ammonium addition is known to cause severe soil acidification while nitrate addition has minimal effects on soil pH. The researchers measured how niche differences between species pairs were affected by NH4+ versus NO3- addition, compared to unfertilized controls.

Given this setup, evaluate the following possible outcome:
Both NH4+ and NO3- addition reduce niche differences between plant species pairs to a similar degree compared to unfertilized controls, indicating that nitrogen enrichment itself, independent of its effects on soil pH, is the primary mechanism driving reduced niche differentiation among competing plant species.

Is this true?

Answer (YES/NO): NO